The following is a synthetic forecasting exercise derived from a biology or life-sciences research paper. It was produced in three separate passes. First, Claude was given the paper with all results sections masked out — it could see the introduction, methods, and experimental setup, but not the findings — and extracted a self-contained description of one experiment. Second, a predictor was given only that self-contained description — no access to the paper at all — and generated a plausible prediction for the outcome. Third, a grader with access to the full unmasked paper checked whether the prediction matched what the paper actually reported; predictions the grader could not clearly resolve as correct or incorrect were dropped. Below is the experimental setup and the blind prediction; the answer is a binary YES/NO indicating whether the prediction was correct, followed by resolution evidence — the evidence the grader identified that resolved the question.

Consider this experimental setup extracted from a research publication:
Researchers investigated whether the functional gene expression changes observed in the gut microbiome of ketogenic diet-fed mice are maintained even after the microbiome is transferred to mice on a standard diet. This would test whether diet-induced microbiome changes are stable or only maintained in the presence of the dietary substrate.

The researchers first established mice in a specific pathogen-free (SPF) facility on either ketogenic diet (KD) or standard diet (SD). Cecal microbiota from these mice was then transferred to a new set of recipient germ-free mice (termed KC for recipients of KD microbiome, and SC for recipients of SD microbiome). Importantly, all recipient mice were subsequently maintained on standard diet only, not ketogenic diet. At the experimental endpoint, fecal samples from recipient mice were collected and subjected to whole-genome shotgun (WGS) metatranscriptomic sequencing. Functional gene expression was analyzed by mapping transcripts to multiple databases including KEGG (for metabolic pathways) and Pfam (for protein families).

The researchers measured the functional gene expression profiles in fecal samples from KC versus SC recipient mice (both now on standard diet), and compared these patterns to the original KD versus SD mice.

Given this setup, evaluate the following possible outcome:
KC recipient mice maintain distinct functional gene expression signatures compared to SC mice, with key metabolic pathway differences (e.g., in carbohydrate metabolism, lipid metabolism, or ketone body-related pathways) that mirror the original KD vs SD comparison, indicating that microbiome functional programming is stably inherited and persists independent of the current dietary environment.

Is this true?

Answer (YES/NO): YES